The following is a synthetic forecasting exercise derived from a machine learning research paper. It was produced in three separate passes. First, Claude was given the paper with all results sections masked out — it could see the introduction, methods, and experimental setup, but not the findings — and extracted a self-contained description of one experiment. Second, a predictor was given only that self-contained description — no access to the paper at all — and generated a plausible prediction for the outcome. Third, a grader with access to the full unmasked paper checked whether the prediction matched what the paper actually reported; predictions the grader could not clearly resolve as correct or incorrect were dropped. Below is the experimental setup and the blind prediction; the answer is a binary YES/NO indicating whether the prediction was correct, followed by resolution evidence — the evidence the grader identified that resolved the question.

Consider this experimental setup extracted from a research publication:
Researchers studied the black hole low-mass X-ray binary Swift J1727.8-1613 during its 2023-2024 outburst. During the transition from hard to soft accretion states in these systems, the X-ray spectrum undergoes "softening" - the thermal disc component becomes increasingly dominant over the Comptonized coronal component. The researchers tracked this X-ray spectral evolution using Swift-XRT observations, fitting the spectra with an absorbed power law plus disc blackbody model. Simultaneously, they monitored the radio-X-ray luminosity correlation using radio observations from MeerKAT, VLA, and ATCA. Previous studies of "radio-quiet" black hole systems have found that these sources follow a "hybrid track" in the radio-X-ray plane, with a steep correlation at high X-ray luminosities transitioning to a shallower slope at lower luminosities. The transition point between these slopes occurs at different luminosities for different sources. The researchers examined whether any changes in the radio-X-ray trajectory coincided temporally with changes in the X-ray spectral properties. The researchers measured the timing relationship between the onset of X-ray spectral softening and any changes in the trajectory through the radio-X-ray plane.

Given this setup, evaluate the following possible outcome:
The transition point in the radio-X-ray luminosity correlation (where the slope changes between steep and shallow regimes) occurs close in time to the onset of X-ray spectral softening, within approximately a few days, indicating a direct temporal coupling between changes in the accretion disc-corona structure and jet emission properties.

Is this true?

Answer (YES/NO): YES